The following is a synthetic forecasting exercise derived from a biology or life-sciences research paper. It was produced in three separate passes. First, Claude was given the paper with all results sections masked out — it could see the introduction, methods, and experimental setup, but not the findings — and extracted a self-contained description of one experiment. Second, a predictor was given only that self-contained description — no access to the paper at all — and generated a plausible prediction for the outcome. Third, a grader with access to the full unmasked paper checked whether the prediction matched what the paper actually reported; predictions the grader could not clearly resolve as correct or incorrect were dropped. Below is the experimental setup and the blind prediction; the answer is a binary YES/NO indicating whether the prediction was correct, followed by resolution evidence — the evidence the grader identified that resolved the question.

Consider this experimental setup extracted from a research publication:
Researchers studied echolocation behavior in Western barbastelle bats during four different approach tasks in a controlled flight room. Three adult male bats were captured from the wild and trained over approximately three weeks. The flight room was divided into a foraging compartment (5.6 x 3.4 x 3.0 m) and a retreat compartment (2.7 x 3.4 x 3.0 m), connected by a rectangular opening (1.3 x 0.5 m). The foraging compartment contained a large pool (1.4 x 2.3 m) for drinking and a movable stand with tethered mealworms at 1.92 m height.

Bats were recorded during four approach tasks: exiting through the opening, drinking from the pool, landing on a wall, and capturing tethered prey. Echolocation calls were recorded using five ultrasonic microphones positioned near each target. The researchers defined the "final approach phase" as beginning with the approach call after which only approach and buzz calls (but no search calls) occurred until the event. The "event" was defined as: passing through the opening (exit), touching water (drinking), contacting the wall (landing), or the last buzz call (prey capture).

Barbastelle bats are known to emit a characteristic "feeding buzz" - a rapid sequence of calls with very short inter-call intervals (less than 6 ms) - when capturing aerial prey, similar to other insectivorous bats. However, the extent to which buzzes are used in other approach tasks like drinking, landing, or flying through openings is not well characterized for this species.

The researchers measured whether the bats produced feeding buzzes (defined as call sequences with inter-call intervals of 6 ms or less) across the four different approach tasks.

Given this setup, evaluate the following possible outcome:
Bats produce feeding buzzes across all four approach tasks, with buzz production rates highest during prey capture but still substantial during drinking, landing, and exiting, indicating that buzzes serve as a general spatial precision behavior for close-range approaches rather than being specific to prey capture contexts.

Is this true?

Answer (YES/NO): NO